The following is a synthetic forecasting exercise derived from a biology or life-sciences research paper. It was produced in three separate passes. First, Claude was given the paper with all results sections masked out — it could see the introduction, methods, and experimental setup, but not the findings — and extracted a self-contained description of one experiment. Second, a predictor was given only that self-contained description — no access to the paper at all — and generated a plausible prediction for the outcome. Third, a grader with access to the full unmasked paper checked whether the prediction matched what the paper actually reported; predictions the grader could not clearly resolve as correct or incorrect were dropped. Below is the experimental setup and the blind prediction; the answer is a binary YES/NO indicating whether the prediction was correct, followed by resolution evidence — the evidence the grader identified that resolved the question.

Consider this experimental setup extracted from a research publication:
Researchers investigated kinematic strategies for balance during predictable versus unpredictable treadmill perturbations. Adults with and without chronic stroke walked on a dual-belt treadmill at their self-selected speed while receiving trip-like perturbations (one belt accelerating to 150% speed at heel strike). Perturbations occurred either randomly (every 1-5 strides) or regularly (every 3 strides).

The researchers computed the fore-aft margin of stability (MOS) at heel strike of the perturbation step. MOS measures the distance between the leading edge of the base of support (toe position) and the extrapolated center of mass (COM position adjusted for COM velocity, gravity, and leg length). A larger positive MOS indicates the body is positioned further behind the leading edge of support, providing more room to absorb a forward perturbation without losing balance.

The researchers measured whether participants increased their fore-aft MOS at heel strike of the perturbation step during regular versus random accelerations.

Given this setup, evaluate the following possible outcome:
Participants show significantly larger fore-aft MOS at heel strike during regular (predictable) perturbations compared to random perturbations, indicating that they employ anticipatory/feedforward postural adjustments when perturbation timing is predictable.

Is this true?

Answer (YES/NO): NO